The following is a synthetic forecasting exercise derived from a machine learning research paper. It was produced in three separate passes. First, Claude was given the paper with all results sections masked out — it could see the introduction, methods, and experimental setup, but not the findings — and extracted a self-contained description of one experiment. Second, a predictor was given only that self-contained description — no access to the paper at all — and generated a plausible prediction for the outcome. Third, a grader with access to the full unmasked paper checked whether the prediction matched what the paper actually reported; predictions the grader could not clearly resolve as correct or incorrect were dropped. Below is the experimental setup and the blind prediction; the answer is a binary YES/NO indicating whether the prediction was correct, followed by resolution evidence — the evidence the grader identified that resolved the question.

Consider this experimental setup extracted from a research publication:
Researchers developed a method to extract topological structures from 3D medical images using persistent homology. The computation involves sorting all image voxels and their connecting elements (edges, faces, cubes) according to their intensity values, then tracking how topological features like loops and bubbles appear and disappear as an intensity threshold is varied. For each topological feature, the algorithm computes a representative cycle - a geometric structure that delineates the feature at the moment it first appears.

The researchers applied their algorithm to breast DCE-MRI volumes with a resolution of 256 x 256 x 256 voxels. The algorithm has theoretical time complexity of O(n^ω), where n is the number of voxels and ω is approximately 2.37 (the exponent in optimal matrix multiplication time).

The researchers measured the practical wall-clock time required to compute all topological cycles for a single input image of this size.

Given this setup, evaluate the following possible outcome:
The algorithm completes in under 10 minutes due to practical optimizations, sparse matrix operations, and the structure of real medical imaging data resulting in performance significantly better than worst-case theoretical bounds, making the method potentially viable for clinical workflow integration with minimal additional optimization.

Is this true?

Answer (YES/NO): YES